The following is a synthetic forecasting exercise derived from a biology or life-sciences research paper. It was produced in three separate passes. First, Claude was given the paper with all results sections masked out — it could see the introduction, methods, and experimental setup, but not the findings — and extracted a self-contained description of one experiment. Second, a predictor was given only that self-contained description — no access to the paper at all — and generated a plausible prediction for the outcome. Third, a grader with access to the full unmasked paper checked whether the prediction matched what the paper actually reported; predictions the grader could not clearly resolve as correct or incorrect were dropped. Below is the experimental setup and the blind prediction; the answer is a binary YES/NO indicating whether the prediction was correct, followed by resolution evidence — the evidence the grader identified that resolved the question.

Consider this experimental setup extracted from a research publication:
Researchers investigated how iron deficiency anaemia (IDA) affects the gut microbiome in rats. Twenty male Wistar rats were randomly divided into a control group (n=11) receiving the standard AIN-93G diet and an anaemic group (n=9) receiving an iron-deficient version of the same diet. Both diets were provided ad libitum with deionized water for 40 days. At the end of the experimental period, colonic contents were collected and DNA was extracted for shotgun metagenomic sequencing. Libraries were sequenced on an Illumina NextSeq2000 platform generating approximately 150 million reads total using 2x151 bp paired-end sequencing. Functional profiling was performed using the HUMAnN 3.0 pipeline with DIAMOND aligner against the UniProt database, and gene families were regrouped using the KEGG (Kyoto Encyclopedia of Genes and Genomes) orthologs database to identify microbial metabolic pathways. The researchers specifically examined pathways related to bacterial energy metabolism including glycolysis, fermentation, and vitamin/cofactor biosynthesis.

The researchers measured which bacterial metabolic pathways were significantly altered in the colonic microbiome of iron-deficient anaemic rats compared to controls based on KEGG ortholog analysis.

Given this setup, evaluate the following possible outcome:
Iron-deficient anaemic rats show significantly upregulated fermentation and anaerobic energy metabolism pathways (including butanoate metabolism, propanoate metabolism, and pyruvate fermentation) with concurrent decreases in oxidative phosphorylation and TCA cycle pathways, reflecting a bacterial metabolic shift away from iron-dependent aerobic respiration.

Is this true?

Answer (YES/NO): NO